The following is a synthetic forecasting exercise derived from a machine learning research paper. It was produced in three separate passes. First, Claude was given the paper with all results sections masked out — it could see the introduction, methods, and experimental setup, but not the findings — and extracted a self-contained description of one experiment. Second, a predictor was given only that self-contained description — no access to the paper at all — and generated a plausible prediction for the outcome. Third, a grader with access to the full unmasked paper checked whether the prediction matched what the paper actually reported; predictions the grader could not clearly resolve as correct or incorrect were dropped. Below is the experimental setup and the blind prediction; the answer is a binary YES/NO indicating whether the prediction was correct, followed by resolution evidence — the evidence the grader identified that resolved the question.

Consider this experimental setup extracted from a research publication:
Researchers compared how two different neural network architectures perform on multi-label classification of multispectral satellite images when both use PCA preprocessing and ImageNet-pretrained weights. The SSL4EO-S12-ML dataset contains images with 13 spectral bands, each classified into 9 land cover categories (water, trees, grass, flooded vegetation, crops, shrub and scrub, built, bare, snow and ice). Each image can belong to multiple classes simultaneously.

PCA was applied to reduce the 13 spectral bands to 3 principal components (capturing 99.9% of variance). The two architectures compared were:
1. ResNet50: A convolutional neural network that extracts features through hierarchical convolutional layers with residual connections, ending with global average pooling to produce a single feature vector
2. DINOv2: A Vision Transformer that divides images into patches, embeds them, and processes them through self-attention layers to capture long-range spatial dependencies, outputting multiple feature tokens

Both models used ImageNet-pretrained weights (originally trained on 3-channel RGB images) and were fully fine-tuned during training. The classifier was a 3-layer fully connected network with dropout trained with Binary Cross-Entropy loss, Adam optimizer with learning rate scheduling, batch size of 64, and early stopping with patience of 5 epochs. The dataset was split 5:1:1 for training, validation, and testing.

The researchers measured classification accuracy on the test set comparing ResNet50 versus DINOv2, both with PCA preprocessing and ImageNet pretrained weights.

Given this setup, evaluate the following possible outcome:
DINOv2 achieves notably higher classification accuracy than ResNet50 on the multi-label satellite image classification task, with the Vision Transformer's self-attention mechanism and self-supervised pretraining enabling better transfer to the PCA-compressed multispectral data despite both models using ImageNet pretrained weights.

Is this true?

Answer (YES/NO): NO